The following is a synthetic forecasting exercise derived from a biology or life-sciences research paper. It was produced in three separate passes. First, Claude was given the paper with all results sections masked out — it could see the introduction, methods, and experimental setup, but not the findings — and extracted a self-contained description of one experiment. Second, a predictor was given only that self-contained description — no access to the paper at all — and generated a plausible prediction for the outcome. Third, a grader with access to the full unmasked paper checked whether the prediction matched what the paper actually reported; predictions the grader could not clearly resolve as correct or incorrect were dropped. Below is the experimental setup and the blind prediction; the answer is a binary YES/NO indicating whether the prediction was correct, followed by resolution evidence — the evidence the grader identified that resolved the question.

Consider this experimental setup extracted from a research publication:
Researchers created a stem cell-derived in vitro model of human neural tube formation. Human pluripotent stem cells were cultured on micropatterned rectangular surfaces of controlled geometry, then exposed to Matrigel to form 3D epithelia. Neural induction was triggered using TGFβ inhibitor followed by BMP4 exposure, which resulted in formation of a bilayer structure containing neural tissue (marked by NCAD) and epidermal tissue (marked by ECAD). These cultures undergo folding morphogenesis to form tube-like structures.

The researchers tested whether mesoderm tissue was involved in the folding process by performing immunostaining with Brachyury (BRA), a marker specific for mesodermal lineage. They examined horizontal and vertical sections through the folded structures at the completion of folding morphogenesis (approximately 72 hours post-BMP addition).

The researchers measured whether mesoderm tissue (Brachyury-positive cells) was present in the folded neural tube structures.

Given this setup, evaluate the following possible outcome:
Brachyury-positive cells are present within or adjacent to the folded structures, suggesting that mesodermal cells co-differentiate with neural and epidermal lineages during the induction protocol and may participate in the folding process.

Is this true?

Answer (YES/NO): NO